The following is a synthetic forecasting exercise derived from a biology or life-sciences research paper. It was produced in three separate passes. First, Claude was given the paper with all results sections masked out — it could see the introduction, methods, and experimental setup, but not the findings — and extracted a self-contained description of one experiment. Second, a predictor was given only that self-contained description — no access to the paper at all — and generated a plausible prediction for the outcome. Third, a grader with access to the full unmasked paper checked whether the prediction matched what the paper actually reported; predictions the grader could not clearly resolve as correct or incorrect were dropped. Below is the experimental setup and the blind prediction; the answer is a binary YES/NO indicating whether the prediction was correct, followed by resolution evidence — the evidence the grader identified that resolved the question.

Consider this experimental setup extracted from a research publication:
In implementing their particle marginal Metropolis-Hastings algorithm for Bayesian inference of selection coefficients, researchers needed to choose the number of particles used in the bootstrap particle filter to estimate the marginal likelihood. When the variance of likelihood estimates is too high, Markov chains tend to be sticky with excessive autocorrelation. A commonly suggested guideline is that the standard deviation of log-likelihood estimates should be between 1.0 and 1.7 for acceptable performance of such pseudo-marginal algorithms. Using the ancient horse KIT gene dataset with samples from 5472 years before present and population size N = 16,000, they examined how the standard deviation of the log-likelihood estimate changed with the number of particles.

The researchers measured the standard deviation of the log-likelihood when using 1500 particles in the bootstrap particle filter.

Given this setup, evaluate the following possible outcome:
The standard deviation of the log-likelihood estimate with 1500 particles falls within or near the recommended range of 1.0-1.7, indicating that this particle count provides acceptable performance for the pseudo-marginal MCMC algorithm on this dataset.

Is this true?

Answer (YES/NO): YES